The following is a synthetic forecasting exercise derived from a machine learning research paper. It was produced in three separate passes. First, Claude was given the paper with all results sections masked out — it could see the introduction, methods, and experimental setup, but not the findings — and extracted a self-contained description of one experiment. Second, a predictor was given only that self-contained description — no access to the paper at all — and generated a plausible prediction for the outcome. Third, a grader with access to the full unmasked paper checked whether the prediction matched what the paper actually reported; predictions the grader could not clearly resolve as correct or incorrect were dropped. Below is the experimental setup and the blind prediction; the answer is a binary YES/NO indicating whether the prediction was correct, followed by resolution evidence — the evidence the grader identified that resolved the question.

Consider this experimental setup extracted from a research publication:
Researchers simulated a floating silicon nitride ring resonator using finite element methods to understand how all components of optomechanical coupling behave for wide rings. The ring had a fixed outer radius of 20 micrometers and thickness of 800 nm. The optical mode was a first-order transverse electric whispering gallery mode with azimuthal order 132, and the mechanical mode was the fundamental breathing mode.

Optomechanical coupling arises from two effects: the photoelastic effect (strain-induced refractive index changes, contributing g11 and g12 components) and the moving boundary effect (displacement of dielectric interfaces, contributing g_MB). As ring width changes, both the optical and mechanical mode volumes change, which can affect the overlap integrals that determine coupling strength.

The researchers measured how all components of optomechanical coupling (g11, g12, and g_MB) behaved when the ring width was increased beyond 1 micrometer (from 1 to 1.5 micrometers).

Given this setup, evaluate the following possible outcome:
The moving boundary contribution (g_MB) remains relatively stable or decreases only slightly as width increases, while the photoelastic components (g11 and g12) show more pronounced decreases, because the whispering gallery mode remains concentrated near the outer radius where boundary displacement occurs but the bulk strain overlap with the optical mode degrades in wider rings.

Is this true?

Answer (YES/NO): NO